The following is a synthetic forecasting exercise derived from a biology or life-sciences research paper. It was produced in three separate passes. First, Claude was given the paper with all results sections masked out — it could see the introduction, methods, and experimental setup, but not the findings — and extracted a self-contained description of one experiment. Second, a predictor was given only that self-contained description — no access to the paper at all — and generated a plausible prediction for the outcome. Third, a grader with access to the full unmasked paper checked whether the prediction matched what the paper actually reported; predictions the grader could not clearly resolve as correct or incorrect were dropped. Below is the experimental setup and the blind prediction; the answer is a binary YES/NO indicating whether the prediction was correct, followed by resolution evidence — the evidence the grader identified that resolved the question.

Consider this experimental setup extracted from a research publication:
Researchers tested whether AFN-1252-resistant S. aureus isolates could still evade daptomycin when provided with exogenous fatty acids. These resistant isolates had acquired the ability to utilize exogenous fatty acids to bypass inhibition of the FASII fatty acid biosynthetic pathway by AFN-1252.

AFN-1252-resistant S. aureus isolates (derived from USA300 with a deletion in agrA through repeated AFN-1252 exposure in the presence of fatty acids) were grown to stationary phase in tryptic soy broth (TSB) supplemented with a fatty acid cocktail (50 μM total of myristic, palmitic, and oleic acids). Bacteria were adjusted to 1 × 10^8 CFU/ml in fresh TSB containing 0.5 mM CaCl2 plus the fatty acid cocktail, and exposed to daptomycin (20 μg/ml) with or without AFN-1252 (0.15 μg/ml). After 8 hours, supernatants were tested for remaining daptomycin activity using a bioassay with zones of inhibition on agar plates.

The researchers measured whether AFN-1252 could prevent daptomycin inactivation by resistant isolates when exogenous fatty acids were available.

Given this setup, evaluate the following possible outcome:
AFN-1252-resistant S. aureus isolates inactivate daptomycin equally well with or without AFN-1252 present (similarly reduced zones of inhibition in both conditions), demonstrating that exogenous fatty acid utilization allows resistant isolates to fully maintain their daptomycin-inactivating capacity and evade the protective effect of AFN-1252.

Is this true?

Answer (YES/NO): NO